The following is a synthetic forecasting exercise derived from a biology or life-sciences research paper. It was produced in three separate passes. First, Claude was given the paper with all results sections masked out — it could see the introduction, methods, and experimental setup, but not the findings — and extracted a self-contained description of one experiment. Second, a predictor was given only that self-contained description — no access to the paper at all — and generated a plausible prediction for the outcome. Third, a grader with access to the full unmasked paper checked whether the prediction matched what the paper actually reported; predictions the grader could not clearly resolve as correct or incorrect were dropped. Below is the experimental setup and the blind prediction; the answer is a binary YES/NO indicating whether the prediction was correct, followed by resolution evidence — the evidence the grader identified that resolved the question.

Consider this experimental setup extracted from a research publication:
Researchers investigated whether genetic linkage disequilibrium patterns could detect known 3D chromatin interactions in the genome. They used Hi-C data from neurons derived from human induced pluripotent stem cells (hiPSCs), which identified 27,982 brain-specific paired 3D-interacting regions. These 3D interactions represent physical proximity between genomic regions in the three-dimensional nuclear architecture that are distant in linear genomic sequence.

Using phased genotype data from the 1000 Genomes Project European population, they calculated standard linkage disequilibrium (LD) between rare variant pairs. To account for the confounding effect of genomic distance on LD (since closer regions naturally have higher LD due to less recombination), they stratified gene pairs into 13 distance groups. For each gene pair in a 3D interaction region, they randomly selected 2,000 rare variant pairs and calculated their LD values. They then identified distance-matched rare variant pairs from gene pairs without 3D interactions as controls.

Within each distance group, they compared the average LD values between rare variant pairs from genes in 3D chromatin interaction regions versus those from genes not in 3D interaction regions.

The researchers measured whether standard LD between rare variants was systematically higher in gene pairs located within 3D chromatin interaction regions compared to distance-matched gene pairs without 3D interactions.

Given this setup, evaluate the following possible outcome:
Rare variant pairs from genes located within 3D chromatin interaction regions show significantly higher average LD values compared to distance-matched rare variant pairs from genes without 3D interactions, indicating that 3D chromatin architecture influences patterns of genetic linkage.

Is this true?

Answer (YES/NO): NO